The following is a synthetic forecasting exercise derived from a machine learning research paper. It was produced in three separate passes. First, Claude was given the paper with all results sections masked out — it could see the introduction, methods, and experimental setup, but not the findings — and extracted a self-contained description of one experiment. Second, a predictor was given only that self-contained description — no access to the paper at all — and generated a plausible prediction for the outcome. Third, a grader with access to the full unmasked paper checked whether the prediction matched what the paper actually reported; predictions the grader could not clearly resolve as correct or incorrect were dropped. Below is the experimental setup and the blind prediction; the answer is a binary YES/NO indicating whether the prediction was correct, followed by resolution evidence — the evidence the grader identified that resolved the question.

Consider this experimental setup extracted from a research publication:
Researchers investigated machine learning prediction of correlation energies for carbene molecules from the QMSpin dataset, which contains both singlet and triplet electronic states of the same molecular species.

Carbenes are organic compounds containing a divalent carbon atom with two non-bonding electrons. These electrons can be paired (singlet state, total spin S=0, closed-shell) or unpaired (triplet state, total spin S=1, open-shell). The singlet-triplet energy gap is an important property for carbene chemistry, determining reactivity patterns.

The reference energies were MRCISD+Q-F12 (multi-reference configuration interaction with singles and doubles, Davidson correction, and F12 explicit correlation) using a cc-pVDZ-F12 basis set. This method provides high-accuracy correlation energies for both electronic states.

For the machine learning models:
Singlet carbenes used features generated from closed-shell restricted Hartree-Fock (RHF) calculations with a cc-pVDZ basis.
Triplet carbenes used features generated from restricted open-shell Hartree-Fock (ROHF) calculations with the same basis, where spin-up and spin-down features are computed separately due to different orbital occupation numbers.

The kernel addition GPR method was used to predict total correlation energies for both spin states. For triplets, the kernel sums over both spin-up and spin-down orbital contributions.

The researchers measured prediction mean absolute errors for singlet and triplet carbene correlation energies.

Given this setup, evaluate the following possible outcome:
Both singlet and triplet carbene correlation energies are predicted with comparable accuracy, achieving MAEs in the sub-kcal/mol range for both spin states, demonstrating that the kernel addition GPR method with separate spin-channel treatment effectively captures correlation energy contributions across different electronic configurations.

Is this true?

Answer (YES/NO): NO